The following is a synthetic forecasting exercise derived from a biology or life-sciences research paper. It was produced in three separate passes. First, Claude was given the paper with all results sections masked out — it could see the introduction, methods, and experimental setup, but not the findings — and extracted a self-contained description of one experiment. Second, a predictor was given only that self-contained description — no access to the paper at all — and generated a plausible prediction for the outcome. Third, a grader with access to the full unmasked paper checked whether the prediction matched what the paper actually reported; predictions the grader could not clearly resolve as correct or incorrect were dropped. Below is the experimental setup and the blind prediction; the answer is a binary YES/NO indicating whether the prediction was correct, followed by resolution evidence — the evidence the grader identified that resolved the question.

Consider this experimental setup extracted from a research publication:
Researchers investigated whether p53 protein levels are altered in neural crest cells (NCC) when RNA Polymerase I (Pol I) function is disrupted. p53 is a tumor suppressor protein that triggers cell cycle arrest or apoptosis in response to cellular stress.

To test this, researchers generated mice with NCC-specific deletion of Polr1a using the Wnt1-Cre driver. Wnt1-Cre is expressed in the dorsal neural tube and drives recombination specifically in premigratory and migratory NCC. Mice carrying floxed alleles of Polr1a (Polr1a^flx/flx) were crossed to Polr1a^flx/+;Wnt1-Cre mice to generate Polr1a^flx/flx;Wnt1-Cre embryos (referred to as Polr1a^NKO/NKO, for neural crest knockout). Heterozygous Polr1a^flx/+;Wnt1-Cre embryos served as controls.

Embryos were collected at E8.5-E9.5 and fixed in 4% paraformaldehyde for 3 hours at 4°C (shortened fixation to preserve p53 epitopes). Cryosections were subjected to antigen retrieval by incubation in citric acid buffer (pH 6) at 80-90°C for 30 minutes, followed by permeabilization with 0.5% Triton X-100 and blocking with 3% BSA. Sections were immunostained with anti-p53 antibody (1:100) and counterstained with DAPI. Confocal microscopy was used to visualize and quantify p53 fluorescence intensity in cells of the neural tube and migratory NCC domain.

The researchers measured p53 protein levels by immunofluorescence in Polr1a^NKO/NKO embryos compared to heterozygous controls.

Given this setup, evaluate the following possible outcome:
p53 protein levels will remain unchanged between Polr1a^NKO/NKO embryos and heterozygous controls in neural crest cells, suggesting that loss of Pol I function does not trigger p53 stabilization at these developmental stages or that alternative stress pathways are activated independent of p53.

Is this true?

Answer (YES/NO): NO